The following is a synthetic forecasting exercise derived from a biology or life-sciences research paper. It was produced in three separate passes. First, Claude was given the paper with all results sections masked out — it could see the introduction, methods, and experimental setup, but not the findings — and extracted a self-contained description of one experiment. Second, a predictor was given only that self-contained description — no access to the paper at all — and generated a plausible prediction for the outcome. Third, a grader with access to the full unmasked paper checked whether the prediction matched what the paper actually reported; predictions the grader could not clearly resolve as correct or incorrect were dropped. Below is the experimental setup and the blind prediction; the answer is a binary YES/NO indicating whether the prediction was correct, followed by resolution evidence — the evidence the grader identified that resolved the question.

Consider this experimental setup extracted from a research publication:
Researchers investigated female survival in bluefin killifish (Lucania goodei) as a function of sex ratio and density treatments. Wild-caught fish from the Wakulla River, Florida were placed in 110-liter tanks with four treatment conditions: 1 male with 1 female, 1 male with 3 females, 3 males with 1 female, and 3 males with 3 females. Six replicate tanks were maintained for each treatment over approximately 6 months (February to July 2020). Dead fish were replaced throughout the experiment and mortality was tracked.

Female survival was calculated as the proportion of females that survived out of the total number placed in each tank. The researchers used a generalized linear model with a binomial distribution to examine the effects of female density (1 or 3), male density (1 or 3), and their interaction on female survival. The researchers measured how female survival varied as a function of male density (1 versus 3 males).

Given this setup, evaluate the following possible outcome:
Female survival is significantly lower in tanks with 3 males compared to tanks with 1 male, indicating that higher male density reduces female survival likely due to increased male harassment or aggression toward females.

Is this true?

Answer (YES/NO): NO